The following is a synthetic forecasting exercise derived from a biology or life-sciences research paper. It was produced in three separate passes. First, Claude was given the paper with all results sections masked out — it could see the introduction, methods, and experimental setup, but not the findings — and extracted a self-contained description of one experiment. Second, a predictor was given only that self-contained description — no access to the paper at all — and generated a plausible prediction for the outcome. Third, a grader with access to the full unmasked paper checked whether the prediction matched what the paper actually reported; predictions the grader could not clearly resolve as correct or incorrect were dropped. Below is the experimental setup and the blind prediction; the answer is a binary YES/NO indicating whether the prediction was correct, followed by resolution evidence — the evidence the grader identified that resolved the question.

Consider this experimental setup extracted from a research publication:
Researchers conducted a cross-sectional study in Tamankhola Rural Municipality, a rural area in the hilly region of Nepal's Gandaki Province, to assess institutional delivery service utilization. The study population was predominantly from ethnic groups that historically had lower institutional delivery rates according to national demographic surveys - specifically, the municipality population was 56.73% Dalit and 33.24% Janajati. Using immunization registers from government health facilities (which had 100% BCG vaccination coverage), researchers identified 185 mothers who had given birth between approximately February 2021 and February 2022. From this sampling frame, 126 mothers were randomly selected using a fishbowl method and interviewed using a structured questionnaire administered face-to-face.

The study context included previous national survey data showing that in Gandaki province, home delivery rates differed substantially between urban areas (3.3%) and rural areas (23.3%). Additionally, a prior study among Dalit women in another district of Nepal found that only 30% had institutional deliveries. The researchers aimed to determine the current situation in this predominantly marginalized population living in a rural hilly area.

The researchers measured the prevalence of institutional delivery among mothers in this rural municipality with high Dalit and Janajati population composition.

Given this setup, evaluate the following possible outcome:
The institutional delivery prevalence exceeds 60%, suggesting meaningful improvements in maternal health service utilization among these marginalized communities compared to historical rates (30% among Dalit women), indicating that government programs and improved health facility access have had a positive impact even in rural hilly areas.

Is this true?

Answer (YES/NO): YES